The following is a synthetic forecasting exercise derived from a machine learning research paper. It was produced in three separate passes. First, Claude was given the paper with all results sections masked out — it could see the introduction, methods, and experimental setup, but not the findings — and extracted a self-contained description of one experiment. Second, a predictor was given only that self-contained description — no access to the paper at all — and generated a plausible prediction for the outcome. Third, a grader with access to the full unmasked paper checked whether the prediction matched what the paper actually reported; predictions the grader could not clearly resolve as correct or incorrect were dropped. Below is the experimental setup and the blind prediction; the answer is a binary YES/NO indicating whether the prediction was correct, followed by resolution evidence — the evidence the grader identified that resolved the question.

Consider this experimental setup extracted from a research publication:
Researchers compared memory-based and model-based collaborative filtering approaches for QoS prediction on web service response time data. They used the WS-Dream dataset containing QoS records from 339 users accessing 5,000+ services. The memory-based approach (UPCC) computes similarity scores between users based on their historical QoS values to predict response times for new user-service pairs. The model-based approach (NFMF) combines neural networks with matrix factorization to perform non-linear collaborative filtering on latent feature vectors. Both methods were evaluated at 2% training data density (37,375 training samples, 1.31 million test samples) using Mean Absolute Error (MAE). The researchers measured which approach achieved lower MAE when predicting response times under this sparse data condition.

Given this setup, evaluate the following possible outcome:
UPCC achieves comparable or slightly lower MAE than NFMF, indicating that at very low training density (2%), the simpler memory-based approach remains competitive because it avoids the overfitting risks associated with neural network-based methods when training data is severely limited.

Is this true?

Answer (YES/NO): NO